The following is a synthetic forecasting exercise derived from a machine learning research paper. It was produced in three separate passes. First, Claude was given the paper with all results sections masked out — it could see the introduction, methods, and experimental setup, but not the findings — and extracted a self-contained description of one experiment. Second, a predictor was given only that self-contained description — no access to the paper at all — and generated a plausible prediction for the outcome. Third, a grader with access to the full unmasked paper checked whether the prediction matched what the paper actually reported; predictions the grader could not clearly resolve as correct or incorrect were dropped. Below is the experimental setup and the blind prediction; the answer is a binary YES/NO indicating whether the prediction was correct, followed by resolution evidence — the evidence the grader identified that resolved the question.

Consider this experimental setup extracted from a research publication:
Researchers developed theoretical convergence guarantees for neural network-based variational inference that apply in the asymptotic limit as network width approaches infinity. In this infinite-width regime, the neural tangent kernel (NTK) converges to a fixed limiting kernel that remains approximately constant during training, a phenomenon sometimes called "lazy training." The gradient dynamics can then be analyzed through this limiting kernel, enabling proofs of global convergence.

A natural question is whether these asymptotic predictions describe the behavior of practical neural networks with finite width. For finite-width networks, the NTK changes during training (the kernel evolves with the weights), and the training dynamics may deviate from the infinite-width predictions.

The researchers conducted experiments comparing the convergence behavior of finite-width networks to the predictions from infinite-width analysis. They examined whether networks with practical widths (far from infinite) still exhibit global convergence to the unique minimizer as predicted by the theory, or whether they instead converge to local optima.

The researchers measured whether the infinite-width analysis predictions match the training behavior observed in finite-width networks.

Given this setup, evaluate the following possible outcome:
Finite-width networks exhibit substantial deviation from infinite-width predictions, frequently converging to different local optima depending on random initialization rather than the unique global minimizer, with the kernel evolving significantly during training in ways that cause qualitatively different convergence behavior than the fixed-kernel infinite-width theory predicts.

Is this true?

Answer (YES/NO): NO